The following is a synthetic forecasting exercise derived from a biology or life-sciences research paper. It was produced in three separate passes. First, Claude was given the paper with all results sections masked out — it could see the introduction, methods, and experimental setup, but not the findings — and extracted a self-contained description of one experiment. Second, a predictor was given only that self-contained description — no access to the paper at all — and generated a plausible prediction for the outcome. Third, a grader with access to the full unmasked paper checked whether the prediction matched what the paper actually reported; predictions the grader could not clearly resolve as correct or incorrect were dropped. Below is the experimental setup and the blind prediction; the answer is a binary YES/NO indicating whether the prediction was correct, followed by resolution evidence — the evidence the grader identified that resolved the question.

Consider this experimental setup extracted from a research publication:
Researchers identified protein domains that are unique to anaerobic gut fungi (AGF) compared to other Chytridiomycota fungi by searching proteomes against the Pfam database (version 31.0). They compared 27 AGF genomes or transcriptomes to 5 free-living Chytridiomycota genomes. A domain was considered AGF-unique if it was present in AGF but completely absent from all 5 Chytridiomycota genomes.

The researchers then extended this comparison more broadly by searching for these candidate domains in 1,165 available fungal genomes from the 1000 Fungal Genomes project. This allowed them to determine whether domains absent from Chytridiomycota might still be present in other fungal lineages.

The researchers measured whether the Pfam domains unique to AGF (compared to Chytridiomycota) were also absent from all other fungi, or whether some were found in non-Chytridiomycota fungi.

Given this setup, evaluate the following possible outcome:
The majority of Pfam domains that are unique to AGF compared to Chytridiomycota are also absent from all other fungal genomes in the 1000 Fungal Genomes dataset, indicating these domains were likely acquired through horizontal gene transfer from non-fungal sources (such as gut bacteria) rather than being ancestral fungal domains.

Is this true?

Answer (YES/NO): NO